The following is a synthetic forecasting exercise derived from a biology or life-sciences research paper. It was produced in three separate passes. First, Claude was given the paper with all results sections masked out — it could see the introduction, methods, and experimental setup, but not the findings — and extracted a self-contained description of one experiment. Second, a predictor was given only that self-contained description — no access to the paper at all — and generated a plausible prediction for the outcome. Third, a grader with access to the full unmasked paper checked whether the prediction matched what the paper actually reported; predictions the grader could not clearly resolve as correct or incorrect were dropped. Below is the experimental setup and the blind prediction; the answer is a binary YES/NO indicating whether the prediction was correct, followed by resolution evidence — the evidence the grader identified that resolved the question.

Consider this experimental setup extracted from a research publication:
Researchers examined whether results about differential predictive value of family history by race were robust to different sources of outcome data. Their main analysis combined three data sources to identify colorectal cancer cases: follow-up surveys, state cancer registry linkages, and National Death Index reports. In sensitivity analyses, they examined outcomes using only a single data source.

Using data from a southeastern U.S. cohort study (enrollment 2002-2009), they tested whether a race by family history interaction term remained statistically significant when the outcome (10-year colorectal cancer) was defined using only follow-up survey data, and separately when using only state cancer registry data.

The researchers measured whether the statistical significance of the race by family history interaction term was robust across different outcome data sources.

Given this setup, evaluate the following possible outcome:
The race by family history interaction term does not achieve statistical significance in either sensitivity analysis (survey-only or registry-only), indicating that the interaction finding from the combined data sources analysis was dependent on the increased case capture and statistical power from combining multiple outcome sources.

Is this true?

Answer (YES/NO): NO